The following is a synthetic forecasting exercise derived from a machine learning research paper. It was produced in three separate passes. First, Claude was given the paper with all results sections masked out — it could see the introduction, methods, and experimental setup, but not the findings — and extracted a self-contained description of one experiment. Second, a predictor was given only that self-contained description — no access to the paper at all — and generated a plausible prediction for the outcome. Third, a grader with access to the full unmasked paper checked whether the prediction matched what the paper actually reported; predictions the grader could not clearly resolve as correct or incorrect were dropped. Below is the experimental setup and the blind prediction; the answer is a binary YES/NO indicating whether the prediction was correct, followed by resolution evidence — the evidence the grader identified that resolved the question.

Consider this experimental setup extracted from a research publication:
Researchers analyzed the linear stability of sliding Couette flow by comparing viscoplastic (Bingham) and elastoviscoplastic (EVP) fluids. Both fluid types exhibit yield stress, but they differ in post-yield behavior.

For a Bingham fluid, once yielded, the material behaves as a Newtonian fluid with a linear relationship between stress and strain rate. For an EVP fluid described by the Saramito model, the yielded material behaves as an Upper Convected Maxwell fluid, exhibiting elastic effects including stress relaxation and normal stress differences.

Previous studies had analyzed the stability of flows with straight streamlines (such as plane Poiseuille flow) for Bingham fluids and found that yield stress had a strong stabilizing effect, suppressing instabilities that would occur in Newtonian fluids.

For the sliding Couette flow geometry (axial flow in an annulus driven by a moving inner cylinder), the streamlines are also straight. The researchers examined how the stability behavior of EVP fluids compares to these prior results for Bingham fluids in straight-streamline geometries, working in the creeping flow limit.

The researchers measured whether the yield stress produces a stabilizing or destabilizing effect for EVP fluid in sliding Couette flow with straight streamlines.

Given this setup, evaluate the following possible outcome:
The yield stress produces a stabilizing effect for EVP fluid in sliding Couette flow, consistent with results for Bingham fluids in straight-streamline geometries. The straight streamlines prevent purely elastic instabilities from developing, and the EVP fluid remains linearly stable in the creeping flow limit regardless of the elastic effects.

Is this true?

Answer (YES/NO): NO